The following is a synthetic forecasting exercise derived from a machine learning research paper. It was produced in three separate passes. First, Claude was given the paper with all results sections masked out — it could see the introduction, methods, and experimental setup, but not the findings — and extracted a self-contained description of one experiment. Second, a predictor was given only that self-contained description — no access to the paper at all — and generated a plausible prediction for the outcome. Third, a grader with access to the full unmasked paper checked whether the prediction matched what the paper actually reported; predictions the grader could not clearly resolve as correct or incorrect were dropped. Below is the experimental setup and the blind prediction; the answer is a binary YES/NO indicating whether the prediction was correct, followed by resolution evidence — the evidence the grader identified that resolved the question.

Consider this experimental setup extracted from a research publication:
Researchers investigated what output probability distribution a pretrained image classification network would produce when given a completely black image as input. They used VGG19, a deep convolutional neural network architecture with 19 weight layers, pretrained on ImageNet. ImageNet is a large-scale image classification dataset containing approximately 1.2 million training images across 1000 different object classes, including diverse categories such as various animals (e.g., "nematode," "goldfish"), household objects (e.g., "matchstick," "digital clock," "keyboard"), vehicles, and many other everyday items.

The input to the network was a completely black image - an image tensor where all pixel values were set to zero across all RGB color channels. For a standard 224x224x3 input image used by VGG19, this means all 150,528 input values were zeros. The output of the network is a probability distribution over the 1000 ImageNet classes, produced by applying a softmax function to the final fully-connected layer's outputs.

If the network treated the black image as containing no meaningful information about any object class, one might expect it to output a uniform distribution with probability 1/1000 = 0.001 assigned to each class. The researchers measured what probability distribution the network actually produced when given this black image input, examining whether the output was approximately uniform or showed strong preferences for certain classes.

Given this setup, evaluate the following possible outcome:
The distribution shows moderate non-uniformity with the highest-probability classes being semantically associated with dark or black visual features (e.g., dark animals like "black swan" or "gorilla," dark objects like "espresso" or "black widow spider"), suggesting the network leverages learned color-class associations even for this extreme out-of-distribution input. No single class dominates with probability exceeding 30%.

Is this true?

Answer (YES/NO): NO